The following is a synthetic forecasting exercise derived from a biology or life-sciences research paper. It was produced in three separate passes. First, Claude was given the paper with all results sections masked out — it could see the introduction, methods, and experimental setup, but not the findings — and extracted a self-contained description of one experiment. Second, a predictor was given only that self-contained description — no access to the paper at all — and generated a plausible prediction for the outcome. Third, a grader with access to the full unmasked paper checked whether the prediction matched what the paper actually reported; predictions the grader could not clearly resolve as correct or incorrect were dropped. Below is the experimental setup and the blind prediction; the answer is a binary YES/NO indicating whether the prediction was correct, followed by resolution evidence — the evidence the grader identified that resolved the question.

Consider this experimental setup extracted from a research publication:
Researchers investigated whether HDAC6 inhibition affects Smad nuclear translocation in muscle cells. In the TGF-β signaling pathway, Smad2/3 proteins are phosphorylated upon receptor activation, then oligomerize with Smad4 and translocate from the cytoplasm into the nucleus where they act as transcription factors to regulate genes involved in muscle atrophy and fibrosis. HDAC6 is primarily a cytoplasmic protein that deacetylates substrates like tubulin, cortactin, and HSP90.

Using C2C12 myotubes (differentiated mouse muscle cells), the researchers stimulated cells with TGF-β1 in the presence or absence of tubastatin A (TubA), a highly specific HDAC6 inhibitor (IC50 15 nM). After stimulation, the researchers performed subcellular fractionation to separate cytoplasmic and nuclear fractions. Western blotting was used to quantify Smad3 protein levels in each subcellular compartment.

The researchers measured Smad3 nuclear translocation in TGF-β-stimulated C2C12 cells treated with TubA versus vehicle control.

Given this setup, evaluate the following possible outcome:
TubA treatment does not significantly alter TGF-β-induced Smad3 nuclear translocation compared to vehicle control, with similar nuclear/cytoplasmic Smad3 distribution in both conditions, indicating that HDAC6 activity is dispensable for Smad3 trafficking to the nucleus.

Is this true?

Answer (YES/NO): NO